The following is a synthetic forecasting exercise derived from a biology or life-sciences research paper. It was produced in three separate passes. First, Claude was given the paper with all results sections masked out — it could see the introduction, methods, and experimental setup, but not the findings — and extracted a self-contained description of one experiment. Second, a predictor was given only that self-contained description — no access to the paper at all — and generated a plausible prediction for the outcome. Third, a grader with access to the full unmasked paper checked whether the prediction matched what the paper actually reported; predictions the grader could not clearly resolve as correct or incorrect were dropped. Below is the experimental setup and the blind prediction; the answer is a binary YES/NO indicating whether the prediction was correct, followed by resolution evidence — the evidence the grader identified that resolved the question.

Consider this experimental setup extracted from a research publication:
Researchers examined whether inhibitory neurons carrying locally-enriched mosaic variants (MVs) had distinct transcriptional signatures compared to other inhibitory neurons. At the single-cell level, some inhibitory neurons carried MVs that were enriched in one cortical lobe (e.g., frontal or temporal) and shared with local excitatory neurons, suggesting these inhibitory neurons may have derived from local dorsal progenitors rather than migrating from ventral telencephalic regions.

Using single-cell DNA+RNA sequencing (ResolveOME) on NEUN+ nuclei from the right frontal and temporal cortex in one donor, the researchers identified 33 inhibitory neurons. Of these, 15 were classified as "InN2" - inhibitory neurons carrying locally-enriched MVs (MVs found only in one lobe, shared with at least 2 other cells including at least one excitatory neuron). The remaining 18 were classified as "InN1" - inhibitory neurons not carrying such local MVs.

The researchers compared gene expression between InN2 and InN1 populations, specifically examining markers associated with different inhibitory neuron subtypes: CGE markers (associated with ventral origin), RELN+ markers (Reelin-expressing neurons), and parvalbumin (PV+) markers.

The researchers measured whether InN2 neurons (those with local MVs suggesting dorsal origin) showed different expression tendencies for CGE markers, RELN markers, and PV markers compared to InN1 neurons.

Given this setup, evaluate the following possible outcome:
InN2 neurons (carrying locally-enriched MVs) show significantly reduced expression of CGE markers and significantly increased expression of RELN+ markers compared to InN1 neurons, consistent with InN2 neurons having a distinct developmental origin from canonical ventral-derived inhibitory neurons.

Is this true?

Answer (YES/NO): NO